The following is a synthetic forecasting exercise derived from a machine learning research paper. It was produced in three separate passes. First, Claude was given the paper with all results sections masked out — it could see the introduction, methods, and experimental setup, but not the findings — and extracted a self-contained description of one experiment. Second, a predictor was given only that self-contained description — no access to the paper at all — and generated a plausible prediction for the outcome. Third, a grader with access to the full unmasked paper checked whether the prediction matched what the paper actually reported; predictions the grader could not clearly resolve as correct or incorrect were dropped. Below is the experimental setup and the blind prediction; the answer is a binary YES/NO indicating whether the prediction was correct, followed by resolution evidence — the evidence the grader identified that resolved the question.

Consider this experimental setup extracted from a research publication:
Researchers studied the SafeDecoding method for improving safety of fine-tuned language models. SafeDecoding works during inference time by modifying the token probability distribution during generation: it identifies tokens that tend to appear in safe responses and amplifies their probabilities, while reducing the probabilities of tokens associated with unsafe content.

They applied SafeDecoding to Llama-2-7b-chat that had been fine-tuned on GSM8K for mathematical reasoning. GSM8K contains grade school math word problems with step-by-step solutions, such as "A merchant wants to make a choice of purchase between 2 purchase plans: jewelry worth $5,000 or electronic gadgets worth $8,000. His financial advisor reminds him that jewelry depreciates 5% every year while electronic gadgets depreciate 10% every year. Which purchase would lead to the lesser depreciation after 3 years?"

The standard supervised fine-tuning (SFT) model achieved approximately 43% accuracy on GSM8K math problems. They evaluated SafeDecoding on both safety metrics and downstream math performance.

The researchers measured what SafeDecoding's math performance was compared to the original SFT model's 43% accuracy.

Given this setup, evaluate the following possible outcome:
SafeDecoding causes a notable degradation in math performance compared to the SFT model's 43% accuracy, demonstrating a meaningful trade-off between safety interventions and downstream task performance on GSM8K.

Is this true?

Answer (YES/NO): YES